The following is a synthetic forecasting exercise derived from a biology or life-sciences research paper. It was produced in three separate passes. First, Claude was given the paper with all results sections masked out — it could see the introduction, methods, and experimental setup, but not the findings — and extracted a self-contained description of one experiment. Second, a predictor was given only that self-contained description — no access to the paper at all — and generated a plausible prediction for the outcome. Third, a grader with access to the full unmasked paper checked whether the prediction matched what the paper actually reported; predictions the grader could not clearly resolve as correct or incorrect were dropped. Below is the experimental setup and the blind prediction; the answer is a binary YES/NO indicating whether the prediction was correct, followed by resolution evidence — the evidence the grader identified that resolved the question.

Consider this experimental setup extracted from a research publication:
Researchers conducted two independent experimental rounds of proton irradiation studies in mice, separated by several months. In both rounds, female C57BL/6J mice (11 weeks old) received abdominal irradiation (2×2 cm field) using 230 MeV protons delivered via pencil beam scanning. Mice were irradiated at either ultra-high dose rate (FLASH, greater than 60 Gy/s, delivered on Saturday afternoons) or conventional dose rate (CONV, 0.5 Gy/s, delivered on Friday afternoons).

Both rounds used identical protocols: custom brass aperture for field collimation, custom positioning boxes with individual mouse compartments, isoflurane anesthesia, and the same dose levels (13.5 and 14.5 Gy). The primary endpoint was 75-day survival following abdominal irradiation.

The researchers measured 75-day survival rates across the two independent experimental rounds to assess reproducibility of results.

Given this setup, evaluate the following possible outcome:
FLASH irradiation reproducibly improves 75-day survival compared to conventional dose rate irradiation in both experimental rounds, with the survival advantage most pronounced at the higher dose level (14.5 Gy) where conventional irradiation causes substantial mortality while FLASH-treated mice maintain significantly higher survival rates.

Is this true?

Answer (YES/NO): NO